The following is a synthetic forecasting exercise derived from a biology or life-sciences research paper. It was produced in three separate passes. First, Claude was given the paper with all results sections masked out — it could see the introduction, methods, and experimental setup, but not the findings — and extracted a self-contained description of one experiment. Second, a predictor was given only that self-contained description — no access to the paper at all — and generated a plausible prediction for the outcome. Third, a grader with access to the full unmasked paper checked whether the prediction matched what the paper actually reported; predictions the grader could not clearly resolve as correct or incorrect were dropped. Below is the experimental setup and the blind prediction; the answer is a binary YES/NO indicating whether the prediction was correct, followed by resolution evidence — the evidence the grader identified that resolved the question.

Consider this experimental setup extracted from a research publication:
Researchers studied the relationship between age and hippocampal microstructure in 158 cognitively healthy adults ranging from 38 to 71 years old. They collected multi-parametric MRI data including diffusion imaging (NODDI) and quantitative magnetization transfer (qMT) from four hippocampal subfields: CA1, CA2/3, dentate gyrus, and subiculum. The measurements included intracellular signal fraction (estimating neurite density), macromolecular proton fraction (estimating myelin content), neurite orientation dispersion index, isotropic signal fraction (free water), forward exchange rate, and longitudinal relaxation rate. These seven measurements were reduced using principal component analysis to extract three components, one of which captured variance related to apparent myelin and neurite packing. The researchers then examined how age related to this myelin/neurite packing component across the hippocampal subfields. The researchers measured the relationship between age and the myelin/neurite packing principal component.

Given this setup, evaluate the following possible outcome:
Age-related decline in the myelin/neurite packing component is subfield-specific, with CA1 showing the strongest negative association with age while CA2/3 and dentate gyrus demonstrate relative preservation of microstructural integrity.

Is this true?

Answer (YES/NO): NO